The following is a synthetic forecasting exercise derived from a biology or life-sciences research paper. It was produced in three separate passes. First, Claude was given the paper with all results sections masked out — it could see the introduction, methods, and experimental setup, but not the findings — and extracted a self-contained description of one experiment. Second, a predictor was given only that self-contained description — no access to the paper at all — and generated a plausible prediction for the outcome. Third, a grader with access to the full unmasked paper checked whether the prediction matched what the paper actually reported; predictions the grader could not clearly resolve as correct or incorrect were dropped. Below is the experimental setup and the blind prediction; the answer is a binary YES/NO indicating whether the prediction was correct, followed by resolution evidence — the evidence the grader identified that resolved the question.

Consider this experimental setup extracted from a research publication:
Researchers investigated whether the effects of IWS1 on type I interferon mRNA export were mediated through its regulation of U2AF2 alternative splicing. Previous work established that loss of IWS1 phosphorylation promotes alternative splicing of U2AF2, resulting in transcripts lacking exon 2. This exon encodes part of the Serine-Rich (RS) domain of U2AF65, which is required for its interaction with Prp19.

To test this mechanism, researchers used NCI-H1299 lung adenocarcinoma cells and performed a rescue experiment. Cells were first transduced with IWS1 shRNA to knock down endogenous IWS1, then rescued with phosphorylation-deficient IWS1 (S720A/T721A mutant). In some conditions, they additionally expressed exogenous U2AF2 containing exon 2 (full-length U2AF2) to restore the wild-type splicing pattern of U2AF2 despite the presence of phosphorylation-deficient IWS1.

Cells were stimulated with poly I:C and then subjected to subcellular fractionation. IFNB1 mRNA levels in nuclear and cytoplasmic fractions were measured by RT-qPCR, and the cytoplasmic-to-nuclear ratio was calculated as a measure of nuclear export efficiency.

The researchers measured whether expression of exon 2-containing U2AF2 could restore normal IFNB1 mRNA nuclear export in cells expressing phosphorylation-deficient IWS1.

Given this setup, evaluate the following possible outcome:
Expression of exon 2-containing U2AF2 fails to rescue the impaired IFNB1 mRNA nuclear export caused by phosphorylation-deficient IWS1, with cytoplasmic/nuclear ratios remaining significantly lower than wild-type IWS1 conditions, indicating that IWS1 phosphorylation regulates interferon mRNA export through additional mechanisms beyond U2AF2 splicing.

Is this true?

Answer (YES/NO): NO